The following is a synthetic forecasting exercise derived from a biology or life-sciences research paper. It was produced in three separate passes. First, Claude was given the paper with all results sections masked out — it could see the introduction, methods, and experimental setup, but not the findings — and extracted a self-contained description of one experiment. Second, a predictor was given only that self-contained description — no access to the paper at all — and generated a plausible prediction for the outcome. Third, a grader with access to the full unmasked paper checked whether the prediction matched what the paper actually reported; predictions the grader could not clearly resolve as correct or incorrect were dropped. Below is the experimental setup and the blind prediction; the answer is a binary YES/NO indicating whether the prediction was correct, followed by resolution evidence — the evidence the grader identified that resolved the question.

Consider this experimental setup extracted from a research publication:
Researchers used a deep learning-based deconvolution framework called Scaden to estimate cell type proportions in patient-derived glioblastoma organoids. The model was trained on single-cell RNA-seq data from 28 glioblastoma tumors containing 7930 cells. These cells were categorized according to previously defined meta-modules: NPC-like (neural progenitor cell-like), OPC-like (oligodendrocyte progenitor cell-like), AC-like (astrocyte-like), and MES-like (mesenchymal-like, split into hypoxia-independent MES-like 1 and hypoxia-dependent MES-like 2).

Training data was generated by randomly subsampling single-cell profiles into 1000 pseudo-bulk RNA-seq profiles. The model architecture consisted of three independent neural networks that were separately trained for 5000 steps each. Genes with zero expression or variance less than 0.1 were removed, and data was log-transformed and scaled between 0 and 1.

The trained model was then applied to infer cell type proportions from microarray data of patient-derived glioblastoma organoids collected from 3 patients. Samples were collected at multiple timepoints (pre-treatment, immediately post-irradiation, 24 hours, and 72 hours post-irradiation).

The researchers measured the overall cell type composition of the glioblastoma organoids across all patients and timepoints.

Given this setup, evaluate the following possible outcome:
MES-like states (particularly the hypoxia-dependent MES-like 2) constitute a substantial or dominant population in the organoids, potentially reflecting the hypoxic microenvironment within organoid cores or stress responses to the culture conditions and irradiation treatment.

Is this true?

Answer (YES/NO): YES